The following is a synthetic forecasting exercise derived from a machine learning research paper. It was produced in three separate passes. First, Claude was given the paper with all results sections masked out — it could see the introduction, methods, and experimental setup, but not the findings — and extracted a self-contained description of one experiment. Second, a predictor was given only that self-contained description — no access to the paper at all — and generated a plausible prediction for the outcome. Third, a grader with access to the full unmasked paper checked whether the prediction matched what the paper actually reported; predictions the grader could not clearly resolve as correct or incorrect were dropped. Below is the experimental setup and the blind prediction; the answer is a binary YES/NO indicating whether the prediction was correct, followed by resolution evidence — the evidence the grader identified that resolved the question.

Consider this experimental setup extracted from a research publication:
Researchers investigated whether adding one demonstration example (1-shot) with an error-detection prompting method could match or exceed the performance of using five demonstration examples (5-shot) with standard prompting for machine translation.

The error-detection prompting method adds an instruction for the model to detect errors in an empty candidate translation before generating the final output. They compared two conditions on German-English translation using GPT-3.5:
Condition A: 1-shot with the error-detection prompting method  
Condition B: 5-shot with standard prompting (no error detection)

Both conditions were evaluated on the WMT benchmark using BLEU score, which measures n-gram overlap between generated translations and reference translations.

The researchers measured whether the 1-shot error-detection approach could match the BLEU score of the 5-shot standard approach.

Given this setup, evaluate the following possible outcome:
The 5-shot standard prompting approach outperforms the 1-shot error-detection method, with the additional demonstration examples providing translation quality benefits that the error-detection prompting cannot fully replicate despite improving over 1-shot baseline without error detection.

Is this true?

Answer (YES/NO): NO